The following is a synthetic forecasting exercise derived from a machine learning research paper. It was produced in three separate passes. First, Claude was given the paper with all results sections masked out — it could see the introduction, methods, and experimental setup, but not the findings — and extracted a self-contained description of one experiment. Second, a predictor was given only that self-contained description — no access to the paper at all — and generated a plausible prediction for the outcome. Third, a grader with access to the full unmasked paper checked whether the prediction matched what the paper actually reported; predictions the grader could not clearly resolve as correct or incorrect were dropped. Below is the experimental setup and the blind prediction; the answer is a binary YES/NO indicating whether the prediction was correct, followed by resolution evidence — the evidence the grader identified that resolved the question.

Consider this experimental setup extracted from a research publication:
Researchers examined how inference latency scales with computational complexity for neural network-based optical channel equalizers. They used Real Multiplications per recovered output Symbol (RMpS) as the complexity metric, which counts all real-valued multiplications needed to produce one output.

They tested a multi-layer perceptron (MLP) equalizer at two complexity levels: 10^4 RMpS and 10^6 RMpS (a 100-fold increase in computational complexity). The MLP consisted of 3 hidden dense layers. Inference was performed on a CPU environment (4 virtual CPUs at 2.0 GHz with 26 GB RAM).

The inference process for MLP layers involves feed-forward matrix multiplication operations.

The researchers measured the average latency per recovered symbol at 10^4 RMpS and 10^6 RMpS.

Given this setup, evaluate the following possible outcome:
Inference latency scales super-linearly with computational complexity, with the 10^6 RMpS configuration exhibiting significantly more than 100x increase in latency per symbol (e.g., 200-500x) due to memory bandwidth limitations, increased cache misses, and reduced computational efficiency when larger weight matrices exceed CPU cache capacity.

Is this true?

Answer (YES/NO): NO